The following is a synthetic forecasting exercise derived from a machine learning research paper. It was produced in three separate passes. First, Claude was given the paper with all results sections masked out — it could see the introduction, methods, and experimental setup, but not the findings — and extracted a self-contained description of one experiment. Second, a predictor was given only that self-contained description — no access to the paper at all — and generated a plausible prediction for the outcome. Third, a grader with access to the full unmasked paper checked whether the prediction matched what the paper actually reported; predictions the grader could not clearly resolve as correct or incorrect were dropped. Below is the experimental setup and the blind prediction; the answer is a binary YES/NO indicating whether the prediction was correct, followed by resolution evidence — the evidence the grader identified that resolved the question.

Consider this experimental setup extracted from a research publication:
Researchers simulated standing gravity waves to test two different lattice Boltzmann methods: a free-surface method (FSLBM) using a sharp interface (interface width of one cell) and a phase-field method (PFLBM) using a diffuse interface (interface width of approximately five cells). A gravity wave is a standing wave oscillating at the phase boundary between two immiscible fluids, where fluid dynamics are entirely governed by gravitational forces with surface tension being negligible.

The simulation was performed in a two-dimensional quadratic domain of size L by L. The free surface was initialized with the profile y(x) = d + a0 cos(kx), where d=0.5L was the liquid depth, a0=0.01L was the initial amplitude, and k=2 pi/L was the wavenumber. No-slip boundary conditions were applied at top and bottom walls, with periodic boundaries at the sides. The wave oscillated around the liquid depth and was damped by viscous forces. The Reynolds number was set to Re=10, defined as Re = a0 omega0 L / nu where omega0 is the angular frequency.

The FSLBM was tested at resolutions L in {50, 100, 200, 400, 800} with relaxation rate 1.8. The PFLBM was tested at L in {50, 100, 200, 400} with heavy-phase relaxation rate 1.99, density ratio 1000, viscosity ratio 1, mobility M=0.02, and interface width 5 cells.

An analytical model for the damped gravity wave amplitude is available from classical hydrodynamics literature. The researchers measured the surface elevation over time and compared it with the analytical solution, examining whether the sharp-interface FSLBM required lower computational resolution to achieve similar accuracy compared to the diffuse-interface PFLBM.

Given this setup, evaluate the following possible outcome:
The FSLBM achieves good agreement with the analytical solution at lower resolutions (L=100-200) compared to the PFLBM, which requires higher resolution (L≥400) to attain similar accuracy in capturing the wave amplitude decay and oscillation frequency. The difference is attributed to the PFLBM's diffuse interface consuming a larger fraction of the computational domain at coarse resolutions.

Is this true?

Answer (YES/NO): NO